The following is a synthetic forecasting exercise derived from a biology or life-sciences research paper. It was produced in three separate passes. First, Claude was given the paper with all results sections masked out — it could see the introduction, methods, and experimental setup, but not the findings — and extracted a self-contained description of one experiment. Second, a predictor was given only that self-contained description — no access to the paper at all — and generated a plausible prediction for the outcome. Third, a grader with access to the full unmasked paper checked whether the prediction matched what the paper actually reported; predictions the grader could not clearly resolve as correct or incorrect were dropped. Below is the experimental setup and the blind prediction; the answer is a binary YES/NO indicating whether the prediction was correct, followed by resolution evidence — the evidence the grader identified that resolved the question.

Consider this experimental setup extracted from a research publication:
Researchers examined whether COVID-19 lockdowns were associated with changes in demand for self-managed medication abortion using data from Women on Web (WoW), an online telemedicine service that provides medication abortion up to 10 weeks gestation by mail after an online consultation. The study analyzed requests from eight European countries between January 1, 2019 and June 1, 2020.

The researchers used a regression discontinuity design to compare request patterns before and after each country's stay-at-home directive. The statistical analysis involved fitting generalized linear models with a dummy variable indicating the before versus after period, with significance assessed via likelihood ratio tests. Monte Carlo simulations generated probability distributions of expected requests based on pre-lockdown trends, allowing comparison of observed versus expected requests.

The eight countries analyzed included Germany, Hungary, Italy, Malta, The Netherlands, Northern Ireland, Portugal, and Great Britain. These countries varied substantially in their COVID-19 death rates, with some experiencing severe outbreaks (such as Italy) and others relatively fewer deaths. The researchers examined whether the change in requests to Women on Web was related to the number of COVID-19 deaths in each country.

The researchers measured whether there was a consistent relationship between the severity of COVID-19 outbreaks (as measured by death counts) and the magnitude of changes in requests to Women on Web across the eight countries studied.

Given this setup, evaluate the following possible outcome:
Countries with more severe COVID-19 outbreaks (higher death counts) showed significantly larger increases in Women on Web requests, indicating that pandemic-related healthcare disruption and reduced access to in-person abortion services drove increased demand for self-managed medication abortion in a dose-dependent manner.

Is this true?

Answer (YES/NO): NO